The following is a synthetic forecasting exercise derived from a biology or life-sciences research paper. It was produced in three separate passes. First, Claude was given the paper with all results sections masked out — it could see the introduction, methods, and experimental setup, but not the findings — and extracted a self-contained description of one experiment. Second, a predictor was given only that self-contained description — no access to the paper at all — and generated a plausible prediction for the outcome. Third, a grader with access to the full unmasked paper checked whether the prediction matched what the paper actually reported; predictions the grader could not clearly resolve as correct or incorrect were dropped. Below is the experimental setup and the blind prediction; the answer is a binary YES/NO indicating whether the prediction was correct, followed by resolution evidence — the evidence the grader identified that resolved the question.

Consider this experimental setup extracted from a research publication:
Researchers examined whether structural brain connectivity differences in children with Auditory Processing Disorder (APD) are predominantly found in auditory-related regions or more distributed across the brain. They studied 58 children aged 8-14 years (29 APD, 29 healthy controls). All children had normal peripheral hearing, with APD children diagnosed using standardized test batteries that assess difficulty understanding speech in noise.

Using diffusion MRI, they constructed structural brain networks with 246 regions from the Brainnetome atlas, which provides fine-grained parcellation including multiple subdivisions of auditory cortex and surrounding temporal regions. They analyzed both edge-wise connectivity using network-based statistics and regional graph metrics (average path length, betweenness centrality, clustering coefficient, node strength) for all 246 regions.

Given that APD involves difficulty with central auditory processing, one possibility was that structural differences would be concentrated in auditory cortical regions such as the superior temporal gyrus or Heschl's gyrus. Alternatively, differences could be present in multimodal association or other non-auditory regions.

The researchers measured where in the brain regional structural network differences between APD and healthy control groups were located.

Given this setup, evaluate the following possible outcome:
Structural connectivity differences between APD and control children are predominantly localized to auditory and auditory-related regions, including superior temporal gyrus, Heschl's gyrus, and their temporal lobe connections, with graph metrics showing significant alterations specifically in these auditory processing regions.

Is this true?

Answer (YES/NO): NO